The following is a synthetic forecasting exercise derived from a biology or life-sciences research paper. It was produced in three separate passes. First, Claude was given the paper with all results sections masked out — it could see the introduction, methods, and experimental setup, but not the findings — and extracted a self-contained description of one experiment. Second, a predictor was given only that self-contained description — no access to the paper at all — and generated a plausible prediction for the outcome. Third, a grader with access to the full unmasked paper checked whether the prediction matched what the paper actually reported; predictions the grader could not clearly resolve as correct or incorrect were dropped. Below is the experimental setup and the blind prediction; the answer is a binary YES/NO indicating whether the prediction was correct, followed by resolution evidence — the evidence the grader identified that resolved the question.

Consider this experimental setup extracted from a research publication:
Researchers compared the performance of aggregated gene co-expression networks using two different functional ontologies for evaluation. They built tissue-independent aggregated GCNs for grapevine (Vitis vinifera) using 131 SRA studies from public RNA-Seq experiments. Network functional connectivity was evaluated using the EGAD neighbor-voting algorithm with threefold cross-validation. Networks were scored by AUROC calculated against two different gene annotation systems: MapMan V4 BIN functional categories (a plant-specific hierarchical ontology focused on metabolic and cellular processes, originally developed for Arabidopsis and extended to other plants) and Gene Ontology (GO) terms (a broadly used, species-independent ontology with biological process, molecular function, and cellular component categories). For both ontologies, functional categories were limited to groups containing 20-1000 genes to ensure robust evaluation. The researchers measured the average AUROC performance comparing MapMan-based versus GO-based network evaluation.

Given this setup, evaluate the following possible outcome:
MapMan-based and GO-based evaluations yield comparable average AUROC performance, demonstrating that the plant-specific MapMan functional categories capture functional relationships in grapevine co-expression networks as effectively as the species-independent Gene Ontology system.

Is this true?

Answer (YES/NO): NO